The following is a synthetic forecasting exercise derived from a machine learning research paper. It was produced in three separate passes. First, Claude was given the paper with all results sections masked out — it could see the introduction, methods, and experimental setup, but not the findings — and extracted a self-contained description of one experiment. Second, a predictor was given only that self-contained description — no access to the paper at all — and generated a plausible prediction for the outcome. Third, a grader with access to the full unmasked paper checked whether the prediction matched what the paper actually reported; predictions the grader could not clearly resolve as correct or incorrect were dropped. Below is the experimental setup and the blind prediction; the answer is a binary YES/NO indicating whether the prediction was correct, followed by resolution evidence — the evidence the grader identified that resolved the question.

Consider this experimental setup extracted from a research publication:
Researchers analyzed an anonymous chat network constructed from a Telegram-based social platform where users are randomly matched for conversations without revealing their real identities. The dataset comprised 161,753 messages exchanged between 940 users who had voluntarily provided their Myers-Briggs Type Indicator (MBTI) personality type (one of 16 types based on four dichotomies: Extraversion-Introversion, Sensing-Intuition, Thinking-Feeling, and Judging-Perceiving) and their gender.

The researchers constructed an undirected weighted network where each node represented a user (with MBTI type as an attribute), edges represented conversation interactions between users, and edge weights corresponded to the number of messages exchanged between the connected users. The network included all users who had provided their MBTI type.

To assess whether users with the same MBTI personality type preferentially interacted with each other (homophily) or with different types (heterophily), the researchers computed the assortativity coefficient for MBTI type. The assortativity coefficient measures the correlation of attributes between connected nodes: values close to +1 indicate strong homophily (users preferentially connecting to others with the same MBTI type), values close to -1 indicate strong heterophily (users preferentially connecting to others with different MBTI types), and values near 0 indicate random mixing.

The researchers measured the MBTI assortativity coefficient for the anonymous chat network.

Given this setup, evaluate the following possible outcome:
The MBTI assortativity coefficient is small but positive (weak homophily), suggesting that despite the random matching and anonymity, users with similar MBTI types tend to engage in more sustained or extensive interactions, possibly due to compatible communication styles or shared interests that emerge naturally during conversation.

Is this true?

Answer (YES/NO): YES